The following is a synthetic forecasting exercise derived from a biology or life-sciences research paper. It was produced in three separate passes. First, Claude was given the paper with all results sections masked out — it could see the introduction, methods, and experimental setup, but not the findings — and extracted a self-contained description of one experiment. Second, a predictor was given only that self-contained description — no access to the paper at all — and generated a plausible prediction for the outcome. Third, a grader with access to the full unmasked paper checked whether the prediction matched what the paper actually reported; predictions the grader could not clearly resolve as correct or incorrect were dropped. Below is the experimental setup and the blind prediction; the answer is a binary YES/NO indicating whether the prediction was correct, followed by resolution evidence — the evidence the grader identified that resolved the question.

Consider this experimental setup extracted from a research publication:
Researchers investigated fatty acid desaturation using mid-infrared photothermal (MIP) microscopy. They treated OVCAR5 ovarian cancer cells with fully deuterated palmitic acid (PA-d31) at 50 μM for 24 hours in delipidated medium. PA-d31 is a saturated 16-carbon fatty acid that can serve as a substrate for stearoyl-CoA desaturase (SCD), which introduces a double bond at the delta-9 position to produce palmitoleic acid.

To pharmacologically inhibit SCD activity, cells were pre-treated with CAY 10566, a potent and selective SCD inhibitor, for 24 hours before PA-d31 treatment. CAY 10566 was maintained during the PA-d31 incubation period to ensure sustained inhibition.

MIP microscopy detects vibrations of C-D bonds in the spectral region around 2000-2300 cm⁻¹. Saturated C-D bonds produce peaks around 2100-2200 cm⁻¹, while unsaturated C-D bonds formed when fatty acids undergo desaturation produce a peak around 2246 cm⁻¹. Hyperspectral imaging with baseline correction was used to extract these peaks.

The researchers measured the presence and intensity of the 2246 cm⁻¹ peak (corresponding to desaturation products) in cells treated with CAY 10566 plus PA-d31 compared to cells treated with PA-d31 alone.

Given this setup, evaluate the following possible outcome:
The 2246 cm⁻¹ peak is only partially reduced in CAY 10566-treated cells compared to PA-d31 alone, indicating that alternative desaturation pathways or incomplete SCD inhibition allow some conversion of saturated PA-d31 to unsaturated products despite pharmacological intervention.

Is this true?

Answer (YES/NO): NO